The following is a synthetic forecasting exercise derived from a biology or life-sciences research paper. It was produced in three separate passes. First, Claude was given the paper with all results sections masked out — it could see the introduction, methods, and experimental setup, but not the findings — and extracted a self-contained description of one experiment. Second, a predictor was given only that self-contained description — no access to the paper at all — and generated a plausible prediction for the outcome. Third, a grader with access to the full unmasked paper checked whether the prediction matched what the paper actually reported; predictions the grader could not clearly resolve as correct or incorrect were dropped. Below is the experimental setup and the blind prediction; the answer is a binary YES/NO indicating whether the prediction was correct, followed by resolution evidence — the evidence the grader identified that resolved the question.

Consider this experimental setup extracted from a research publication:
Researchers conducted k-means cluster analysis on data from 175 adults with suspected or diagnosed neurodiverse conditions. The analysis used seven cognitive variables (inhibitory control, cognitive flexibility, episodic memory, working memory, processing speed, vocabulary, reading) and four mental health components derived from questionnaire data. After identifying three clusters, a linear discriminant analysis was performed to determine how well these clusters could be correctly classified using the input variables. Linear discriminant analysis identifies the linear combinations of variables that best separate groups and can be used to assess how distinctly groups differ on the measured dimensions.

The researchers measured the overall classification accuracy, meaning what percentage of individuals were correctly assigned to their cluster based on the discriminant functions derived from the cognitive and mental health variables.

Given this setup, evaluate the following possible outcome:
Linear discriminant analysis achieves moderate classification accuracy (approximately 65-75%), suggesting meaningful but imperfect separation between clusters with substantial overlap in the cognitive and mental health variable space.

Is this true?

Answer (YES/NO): NO